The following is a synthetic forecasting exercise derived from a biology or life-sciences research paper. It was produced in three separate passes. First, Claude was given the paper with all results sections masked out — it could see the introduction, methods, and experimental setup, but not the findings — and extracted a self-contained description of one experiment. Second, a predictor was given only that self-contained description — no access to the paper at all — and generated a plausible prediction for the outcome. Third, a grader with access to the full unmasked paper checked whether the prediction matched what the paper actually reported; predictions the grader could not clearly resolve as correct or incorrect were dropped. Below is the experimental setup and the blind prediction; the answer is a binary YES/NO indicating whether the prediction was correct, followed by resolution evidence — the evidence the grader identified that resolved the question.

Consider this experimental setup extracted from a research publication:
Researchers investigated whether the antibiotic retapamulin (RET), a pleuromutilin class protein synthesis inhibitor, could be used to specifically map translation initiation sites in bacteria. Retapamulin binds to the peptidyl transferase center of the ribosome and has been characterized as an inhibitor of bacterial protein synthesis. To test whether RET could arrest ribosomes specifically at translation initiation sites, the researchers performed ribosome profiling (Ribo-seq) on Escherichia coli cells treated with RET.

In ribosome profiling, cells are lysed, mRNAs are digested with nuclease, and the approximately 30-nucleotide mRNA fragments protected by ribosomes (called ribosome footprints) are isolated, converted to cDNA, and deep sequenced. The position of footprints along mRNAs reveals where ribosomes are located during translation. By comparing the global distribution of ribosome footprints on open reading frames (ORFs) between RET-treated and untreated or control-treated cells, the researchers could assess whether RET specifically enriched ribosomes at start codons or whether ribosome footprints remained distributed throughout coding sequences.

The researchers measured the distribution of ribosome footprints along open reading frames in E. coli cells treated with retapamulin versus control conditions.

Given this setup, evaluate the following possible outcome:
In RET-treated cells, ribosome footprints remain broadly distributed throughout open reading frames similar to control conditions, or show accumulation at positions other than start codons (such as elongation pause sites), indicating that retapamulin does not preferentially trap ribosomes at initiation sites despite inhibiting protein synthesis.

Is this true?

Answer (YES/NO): NO